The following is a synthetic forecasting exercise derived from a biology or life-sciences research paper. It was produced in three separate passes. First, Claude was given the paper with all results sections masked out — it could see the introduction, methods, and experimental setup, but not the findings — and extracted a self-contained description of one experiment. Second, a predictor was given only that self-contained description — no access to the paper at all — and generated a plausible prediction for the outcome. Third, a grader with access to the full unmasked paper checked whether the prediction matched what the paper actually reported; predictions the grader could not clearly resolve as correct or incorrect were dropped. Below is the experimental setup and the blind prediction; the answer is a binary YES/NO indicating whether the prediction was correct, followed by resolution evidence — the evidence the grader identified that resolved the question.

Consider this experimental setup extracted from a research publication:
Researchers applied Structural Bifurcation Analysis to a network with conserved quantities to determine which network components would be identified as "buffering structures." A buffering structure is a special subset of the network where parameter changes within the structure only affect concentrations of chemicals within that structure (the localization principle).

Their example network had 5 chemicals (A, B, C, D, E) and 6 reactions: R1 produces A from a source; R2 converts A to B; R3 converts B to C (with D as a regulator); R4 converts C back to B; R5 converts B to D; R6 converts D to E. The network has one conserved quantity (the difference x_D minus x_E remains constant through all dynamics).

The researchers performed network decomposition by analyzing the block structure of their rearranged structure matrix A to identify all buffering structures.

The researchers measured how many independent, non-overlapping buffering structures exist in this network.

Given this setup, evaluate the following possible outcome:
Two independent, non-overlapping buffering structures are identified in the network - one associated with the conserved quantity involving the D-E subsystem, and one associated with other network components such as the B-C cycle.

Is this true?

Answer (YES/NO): NO